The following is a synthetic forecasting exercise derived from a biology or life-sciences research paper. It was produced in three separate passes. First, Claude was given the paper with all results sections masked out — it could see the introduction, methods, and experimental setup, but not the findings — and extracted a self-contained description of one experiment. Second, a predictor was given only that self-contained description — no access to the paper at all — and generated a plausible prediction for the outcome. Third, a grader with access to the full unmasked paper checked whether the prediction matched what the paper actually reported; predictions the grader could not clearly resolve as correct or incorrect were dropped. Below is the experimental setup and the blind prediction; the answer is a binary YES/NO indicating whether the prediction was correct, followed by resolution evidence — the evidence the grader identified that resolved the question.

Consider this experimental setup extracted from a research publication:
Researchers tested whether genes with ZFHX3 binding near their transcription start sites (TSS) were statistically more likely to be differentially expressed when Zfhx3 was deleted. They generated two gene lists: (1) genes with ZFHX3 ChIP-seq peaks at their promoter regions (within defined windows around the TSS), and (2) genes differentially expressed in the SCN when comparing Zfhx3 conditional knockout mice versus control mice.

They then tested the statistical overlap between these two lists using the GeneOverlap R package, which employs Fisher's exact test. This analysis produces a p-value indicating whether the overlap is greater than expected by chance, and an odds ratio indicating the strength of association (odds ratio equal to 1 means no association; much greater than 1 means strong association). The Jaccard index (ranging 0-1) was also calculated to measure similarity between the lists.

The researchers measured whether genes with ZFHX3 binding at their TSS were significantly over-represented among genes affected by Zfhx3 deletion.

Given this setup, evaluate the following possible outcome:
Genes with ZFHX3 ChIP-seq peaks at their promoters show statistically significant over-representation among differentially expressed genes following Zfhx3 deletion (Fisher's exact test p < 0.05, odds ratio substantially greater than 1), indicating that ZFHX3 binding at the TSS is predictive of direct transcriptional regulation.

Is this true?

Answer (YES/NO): YES